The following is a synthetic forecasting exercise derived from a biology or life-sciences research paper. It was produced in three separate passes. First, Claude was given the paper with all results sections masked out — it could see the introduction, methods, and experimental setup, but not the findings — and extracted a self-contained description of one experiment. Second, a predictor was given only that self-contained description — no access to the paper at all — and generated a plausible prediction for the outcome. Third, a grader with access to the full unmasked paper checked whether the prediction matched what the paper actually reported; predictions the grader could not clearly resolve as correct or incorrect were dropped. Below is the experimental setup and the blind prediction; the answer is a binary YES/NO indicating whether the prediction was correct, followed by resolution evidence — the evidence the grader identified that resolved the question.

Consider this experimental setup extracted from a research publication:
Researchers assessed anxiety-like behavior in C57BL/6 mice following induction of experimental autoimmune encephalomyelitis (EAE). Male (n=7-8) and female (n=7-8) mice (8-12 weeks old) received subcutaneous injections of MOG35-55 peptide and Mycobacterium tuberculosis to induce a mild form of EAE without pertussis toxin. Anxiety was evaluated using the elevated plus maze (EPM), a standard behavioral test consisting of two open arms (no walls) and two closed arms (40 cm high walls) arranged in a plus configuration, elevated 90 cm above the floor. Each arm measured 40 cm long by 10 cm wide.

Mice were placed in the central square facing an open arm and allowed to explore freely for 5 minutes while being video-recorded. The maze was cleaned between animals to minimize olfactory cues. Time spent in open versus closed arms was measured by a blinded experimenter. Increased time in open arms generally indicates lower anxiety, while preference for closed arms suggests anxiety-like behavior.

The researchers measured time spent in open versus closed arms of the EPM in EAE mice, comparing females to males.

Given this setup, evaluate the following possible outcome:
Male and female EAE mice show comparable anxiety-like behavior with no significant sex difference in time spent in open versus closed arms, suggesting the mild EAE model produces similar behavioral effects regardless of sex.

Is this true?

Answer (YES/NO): NO